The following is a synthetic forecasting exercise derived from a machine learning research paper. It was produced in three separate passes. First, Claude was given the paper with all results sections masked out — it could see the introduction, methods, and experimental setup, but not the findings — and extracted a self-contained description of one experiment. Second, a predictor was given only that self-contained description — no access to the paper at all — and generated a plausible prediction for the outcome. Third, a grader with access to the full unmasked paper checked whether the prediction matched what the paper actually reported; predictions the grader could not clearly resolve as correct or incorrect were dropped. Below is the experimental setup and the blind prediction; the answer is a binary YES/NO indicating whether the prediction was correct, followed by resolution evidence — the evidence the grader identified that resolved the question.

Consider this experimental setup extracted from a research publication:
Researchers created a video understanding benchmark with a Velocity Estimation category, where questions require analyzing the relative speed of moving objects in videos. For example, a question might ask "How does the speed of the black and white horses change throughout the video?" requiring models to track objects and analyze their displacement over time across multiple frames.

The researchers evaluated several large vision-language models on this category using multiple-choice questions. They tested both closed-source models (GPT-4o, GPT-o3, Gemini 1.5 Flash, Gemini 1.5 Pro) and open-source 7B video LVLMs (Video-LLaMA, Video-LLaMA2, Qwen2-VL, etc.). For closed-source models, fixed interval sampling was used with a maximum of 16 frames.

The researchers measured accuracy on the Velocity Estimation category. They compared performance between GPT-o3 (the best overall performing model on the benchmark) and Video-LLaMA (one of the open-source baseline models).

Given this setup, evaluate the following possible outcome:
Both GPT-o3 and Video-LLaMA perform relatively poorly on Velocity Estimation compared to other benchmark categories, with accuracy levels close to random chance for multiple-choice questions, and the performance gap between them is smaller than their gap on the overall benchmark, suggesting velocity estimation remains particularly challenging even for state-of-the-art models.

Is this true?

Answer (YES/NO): NO